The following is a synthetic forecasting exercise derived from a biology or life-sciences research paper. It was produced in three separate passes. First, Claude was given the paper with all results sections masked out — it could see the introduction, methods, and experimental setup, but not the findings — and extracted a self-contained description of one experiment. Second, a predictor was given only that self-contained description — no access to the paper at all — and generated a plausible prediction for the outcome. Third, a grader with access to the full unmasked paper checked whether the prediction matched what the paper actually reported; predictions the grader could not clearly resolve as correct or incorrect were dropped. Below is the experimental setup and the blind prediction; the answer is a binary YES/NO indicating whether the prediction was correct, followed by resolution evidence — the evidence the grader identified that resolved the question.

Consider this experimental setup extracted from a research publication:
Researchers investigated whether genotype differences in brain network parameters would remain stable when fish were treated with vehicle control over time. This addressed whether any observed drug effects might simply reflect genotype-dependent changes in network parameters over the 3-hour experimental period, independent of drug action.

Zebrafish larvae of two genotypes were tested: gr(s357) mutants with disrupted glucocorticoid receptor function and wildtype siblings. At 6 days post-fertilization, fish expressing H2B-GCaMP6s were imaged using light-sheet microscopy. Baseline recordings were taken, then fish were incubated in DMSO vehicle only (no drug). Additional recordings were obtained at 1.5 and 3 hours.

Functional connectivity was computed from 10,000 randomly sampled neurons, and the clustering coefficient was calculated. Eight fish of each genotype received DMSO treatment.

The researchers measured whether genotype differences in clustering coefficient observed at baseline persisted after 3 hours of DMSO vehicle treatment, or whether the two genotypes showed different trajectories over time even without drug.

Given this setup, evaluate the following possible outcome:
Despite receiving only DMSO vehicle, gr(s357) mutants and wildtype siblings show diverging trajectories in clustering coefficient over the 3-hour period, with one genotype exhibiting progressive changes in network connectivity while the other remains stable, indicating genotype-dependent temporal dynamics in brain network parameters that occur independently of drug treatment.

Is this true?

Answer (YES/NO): YES